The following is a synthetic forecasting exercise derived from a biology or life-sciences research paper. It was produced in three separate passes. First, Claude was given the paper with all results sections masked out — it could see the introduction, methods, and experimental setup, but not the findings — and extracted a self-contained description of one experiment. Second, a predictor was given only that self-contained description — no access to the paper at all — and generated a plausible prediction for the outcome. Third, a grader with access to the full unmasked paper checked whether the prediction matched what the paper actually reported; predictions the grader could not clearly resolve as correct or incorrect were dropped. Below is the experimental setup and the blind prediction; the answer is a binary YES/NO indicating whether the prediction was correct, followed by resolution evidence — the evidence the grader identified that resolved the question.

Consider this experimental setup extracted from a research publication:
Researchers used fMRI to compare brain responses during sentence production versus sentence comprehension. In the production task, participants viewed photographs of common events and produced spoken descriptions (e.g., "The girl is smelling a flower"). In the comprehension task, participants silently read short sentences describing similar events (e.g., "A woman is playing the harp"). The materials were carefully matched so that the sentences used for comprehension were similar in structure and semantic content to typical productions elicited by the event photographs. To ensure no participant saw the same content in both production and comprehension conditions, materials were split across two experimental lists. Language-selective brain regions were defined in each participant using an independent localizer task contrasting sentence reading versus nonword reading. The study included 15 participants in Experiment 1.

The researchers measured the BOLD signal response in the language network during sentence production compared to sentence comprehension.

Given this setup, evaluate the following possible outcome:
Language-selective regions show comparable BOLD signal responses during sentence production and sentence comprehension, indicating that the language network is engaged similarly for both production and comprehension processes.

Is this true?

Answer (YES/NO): NO